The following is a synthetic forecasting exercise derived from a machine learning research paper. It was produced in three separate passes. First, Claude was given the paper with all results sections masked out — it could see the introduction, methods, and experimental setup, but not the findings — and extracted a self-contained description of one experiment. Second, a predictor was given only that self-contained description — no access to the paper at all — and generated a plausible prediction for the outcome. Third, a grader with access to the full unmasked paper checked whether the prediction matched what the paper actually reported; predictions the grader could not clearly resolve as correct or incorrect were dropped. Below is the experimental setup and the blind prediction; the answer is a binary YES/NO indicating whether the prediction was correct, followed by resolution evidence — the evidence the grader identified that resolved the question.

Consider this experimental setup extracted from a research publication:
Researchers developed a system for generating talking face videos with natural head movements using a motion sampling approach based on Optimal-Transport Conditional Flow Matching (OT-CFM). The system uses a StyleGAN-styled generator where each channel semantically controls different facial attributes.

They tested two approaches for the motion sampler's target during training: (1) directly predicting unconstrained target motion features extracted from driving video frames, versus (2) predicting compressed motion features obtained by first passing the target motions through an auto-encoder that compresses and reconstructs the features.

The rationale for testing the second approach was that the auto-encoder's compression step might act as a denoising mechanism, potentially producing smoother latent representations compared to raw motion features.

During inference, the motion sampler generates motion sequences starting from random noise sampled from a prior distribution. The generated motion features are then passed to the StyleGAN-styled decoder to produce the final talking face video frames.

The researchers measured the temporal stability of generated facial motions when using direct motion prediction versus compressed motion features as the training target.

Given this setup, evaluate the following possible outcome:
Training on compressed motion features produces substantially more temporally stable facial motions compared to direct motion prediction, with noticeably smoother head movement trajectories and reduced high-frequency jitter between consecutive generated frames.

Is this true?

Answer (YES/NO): YES